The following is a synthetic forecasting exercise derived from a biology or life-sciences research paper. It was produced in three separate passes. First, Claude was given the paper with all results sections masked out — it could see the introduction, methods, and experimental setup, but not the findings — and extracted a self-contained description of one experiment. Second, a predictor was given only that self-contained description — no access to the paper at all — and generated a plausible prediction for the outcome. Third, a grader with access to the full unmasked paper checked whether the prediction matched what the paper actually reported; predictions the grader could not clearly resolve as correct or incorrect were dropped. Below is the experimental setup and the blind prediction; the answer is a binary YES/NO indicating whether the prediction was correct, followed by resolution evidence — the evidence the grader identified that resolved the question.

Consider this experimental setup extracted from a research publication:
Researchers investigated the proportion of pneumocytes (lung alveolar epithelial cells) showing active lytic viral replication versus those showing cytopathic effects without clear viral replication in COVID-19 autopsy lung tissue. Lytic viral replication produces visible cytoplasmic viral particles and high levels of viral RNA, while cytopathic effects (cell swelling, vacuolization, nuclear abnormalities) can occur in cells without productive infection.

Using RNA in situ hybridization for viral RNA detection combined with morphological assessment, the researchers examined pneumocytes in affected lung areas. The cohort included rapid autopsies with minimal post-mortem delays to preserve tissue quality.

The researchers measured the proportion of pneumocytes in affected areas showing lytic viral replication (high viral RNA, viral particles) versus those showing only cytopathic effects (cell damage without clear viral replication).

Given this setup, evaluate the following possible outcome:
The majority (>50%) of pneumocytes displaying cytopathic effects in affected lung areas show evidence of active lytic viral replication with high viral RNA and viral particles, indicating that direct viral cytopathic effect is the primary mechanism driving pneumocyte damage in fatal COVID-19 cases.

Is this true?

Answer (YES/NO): NO